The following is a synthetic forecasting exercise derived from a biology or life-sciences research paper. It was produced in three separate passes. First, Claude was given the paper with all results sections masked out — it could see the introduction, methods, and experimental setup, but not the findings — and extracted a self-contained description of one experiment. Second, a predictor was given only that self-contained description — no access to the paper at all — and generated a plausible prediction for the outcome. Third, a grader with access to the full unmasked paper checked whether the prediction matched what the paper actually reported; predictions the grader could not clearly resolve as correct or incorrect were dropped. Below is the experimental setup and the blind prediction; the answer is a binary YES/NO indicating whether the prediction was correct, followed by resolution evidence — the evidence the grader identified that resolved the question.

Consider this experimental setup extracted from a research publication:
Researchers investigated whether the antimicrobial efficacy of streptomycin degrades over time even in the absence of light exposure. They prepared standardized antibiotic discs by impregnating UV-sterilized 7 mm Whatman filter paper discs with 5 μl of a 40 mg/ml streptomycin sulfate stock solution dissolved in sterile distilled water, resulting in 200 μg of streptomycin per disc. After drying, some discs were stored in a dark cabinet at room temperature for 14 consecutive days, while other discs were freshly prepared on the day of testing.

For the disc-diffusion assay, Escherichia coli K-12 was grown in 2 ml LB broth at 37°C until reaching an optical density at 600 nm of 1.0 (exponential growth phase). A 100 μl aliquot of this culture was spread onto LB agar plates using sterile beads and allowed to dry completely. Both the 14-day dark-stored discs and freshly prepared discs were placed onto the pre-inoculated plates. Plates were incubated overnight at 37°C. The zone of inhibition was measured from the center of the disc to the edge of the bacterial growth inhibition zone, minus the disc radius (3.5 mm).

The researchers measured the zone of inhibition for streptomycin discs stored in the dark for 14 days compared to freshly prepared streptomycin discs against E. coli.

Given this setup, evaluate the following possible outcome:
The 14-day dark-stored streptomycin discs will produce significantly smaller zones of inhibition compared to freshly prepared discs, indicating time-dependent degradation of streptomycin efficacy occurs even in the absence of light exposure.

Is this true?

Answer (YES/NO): NO